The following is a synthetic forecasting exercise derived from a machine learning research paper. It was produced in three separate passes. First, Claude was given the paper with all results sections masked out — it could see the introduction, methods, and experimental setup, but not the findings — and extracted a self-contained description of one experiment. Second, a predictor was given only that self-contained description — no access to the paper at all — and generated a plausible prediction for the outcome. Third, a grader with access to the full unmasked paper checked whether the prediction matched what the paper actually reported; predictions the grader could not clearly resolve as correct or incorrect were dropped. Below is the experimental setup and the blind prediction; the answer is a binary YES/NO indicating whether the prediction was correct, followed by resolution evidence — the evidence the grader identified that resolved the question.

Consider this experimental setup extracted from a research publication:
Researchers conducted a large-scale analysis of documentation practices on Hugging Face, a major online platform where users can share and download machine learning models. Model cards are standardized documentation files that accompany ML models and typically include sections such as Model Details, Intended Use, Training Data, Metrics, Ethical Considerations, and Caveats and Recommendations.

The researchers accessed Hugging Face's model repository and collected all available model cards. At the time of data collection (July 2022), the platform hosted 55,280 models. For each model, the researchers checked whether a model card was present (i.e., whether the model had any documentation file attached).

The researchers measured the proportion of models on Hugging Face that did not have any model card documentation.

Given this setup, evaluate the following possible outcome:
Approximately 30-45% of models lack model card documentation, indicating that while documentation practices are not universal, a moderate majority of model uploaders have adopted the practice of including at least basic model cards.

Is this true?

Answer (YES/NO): NO